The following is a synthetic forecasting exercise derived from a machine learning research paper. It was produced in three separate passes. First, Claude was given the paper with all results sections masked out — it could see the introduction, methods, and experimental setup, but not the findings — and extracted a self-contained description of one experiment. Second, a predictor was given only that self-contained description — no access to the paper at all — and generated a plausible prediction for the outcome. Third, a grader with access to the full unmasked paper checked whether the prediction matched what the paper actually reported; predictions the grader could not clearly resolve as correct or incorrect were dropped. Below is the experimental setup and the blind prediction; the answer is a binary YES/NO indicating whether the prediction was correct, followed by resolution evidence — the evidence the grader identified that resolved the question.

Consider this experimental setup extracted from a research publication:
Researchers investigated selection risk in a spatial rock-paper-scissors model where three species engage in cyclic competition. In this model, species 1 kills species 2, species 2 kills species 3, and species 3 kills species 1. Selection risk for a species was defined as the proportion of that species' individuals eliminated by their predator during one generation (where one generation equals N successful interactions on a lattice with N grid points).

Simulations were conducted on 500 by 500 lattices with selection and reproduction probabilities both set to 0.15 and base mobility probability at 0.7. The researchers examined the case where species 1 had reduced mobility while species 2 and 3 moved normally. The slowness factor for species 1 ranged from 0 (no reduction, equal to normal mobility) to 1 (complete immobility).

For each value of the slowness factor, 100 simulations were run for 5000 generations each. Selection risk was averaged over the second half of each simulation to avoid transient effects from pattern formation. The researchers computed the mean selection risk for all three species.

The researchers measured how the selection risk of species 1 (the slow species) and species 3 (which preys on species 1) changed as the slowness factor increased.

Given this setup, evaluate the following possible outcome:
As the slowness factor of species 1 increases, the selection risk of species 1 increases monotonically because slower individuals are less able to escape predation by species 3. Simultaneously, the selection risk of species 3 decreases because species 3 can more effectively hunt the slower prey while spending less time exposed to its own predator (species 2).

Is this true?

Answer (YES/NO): NO